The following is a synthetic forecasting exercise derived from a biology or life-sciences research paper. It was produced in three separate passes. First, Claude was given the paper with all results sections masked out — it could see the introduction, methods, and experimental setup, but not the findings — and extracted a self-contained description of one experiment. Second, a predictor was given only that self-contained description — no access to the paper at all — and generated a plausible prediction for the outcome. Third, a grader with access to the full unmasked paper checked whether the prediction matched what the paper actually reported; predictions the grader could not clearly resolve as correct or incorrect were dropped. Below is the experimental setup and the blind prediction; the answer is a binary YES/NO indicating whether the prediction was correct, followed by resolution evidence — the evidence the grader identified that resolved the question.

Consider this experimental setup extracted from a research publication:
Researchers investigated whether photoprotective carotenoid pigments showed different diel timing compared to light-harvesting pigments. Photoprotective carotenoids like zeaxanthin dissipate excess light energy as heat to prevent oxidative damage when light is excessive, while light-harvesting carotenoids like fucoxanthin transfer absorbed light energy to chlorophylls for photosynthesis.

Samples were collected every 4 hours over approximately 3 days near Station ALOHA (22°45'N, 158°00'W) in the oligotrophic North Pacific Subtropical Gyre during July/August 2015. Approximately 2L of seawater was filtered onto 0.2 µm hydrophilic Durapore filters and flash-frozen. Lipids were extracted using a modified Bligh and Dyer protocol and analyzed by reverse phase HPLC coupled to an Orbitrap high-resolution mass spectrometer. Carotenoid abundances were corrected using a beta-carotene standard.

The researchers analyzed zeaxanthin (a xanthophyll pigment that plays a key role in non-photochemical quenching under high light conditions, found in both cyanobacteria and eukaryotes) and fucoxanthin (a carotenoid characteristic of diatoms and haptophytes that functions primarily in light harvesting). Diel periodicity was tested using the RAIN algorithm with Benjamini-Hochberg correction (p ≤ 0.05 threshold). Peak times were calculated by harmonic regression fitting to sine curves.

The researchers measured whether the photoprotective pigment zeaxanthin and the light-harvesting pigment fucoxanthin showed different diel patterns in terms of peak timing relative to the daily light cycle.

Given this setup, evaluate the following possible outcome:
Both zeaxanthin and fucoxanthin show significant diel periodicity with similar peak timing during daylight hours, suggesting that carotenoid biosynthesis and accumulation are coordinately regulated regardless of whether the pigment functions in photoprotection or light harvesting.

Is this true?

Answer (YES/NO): NO